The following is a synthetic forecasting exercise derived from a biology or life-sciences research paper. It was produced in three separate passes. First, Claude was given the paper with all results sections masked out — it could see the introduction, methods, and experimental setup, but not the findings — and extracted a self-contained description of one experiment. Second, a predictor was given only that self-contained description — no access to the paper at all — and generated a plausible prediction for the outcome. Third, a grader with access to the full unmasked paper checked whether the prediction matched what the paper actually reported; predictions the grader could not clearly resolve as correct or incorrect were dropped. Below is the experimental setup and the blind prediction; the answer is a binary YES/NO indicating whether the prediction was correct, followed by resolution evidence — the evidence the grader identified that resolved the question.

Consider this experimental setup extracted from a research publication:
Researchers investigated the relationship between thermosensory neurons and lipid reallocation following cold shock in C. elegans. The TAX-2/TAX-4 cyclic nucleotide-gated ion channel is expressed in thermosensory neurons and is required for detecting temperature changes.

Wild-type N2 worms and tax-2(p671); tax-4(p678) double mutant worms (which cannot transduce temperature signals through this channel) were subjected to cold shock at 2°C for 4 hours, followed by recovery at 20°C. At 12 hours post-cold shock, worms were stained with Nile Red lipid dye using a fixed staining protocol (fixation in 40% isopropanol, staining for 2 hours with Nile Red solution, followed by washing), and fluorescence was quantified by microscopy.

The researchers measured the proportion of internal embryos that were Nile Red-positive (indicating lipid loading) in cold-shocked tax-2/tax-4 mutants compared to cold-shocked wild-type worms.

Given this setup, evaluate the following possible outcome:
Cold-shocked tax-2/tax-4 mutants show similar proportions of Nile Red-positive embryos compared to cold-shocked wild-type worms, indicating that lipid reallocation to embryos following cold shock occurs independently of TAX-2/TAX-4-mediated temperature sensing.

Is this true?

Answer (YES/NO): NO